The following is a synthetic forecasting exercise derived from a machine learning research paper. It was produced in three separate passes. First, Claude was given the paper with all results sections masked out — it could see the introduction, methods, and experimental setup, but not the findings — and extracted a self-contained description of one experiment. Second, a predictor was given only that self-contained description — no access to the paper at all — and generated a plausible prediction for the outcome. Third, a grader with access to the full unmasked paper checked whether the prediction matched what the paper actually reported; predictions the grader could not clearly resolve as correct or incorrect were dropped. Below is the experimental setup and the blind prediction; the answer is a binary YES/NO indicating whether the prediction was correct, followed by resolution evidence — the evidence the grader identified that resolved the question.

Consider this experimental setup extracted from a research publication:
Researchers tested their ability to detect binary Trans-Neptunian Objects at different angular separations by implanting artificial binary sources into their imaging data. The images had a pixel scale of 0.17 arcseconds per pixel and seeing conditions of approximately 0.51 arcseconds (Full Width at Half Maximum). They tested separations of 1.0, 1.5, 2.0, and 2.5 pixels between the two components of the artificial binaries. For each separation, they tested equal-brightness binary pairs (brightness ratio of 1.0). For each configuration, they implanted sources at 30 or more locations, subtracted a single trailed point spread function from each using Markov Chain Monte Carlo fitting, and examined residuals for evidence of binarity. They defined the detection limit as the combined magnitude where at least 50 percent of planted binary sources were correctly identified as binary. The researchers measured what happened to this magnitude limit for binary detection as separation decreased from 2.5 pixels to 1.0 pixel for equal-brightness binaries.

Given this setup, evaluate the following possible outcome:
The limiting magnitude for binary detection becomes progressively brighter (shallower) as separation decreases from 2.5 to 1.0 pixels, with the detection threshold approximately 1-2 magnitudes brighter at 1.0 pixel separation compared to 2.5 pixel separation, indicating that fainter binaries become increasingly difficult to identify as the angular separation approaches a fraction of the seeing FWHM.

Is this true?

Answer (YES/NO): NO